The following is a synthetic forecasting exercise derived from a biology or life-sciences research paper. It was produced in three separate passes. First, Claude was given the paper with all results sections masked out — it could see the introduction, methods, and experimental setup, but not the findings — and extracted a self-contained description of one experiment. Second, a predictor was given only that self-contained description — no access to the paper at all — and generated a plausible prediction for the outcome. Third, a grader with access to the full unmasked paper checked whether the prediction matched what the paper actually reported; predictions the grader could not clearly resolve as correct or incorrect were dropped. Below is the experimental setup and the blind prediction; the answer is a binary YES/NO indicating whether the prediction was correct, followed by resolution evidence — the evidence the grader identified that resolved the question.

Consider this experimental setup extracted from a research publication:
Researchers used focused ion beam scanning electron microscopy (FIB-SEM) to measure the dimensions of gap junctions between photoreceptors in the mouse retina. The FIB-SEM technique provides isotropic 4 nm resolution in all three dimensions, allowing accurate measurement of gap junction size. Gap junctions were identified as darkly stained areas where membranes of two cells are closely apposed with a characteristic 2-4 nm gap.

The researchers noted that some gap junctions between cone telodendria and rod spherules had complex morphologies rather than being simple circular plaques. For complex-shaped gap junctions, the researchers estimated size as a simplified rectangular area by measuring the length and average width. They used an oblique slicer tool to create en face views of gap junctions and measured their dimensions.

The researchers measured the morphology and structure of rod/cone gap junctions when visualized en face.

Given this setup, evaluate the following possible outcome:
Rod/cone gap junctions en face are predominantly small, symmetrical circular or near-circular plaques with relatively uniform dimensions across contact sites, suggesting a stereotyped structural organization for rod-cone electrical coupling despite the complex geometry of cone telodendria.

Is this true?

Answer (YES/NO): NO